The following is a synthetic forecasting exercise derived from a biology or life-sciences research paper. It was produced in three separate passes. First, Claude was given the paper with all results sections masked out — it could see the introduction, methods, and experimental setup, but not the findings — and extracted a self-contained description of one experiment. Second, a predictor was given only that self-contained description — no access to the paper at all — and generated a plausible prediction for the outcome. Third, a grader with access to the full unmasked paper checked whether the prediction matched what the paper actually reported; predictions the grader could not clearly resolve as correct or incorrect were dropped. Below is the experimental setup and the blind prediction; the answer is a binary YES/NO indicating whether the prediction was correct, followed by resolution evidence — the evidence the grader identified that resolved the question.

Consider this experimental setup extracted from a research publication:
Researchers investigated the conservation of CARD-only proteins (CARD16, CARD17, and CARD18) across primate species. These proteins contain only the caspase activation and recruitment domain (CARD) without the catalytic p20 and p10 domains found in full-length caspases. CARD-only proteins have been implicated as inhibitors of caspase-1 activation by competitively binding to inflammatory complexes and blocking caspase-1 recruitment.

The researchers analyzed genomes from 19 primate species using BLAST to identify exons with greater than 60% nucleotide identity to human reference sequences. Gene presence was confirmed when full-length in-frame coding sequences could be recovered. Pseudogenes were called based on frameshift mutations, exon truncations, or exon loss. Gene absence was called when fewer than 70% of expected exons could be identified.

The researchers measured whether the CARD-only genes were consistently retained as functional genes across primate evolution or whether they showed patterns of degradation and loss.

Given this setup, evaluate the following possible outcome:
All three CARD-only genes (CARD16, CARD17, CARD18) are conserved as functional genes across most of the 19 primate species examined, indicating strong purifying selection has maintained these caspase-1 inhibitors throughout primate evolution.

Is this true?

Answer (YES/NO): NO